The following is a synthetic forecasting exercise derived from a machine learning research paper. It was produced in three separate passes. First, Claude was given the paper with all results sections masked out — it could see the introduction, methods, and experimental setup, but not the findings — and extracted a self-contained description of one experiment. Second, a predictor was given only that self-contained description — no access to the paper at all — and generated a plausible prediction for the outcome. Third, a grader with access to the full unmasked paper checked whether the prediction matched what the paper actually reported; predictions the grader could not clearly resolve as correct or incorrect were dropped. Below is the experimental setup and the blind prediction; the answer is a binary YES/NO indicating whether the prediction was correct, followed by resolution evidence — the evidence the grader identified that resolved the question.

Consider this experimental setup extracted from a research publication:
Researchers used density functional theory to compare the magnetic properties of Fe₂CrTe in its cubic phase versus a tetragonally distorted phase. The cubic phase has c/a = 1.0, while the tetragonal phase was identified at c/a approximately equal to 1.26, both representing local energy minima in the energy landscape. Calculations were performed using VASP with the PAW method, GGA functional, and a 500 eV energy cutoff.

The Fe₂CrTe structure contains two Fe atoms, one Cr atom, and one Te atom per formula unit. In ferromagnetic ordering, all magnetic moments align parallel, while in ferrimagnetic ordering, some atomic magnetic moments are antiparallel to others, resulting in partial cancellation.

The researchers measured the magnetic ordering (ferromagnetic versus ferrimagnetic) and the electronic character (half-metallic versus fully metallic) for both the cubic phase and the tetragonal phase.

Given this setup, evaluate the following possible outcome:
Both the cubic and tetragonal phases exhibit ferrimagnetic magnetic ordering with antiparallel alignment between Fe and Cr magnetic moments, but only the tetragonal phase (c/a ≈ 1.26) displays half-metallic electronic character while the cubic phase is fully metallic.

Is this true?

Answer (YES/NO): NO